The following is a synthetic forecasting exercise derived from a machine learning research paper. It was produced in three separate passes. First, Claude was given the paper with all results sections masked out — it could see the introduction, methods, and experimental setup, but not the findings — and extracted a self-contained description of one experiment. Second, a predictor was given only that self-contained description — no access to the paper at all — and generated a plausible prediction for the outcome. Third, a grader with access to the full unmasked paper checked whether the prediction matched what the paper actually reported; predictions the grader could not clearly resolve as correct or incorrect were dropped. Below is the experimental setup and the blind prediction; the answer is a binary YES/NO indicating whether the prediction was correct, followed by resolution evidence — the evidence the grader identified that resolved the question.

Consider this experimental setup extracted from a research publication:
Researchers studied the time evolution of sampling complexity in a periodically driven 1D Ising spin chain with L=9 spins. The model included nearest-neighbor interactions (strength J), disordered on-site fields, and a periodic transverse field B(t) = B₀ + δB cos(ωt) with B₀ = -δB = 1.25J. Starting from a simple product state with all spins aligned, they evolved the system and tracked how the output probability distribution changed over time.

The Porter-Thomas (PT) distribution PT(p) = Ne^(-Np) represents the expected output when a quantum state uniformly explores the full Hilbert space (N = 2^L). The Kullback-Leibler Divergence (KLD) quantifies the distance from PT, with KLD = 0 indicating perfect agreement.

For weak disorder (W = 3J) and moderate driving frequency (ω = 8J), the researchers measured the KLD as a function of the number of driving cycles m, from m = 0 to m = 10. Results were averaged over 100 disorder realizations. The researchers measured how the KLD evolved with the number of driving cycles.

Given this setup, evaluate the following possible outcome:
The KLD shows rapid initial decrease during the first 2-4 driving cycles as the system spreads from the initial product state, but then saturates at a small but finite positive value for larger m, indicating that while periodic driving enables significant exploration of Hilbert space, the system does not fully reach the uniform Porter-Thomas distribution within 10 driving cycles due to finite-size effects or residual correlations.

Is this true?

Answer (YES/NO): NO